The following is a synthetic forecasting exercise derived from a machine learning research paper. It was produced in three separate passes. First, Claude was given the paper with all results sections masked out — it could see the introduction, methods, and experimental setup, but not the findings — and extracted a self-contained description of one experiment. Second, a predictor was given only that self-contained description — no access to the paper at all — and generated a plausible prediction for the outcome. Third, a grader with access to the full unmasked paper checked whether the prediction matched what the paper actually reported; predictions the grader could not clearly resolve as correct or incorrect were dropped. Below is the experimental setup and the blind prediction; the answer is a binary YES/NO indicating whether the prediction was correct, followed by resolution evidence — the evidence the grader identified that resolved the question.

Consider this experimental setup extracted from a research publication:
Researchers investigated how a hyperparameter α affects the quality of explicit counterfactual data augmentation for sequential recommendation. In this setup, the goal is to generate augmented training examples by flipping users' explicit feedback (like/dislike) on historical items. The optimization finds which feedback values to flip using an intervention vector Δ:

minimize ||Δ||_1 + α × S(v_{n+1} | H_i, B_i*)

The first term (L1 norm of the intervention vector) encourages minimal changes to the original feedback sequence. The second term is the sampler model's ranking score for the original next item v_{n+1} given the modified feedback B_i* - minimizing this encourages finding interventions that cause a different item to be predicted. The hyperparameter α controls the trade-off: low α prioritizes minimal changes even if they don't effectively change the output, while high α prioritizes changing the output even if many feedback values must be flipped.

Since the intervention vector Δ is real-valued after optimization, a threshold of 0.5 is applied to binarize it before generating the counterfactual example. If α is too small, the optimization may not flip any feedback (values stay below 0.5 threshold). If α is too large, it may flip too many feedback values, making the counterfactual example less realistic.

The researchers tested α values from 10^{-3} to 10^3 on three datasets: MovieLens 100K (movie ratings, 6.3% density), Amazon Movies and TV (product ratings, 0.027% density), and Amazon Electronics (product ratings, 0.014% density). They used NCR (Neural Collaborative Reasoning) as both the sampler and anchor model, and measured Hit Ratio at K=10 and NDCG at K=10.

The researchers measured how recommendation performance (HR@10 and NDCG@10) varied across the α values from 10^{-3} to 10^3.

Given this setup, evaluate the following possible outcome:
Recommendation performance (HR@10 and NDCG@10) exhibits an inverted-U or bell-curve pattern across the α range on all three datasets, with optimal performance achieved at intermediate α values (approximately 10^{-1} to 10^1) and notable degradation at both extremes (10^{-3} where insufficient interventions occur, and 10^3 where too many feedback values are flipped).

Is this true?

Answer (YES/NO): YES